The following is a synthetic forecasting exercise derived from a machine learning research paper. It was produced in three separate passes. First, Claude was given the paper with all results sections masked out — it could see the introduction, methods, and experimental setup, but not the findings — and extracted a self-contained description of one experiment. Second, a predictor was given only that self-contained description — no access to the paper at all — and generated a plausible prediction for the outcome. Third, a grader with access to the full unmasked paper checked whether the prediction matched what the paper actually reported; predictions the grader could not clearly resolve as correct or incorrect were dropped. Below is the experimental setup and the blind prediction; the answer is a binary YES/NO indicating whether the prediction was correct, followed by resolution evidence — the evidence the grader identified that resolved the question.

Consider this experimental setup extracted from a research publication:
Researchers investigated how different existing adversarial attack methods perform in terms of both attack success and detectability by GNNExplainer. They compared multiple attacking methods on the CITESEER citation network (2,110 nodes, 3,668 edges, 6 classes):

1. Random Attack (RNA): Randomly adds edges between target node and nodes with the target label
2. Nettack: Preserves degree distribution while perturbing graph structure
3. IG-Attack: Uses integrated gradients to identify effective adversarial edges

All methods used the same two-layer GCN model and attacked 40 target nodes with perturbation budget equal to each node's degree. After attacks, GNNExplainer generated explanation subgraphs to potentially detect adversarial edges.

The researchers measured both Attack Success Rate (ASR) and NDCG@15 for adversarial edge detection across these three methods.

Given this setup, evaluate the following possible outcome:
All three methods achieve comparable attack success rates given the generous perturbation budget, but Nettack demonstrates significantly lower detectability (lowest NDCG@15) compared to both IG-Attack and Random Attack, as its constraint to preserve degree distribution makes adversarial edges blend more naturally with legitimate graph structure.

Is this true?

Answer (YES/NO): NO